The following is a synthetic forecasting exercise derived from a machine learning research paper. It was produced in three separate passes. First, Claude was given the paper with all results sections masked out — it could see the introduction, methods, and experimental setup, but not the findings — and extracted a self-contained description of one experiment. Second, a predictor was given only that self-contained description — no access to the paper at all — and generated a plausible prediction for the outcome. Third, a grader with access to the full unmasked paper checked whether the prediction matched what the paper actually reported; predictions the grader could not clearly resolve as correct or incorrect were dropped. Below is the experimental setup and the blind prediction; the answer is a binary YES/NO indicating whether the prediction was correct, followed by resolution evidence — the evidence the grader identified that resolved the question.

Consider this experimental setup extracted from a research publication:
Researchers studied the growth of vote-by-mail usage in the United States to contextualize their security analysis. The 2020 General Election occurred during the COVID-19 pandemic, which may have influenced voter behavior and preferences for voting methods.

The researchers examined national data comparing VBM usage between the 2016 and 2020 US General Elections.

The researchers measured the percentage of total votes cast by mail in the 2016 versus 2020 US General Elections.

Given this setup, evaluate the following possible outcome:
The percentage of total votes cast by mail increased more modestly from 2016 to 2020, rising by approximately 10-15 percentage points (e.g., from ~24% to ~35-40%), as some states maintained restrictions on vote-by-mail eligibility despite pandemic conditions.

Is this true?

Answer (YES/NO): NO